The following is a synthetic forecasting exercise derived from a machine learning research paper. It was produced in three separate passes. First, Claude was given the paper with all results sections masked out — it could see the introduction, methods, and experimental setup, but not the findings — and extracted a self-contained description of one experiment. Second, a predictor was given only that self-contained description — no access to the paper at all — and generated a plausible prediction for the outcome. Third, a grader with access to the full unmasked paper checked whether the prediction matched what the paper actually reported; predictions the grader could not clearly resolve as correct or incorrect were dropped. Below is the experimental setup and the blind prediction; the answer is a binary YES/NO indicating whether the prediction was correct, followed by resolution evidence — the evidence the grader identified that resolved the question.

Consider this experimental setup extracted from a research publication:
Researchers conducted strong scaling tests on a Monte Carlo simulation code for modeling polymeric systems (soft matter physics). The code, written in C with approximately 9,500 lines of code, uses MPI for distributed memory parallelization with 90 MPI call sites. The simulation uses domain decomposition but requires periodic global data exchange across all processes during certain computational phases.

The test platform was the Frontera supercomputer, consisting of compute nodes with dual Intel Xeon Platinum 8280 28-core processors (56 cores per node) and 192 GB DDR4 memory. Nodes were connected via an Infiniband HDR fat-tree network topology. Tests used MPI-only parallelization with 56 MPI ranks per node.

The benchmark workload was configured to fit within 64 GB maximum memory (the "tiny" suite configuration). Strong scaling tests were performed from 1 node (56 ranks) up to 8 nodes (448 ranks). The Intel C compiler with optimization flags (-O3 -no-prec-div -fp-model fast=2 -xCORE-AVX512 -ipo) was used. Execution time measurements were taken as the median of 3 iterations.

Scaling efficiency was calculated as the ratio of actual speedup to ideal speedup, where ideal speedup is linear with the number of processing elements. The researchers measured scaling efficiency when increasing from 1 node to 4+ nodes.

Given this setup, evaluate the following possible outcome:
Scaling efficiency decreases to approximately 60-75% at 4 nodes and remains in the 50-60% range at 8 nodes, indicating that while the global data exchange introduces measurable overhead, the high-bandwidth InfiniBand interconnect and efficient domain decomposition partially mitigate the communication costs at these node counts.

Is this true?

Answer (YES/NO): NO